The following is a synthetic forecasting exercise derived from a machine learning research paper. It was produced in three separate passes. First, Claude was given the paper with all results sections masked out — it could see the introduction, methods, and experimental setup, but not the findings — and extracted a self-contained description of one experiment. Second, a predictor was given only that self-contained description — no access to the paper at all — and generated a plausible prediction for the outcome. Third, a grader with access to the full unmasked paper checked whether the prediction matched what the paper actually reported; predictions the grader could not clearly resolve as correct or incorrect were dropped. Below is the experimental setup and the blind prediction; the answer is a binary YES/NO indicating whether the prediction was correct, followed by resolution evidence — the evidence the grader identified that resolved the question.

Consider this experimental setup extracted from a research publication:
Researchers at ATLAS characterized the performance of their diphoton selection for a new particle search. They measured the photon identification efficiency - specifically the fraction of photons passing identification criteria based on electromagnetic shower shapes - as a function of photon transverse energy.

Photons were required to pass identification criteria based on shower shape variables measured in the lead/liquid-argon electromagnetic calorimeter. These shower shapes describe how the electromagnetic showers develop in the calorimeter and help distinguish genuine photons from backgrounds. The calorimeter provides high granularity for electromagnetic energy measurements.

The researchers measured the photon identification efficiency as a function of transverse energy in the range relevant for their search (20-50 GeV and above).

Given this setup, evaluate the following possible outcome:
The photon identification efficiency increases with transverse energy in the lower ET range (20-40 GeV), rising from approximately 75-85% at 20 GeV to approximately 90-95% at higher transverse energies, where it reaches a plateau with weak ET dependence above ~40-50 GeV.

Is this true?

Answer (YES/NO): NO